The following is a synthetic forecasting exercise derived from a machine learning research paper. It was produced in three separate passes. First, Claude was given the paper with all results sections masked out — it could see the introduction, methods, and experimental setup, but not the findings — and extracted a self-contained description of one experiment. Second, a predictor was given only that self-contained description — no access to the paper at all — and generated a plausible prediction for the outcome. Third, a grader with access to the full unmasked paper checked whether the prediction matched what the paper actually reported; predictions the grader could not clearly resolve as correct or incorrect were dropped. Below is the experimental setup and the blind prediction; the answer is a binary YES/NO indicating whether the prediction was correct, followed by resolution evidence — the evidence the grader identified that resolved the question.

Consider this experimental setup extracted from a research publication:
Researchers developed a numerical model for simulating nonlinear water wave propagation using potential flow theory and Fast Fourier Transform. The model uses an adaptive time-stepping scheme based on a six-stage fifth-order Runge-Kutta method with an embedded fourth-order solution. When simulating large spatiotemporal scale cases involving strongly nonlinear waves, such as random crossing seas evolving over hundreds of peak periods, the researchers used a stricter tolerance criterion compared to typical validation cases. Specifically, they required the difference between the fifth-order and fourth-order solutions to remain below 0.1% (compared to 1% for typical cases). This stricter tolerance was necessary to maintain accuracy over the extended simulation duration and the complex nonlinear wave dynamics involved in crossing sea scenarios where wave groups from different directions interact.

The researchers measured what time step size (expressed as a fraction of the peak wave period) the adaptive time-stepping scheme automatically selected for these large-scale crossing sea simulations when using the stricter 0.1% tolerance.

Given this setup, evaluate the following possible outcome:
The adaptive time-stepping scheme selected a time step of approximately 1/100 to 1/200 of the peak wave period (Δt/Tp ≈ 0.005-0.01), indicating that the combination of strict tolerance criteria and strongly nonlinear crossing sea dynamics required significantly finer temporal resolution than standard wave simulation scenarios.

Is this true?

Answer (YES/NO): NO